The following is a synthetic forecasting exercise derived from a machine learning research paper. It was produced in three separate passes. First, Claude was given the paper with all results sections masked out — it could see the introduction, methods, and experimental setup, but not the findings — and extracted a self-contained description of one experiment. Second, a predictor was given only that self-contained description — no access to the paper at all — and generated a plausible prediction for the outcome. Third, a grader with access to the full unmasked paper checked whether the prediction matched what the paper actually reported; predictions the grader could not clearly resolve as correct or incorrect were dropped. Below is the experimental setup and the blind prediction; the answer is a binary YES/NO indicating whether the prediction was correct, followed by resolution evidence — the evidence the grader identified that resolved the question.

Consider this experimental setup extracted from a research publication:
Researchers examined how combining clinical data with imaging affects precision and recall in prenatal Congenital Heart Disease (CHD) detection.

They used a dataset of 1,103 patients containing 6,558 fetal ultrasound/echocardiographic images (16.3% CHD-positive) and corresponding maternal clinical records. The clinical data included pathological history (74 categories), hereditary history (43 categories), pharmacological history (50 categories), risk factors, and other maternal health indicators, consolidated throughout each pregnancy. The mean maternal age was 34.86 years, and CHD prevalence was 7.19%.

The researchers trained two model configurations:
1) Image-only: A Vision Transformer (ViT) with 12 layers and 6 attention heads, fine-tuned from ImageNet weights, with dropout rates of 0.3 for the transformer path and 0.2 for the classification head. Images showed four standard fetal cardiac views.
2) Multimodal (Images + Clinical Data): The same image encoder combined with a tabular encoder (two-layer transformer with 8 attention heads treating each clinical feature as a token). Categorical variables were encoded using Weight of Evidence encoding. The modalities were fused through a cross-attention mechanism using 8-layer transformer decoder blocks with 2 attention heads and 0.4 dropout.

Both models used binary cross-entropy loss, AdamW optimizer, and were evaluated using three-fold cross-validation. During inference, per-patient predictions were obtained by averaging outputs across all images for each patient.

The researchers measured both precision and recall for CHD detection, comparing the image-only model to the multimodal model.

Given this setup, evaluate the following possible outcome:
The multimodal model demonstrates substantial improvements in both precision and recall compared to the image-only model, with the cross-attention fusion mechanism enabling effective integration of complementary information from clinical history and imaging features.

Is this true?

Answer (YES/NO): NO